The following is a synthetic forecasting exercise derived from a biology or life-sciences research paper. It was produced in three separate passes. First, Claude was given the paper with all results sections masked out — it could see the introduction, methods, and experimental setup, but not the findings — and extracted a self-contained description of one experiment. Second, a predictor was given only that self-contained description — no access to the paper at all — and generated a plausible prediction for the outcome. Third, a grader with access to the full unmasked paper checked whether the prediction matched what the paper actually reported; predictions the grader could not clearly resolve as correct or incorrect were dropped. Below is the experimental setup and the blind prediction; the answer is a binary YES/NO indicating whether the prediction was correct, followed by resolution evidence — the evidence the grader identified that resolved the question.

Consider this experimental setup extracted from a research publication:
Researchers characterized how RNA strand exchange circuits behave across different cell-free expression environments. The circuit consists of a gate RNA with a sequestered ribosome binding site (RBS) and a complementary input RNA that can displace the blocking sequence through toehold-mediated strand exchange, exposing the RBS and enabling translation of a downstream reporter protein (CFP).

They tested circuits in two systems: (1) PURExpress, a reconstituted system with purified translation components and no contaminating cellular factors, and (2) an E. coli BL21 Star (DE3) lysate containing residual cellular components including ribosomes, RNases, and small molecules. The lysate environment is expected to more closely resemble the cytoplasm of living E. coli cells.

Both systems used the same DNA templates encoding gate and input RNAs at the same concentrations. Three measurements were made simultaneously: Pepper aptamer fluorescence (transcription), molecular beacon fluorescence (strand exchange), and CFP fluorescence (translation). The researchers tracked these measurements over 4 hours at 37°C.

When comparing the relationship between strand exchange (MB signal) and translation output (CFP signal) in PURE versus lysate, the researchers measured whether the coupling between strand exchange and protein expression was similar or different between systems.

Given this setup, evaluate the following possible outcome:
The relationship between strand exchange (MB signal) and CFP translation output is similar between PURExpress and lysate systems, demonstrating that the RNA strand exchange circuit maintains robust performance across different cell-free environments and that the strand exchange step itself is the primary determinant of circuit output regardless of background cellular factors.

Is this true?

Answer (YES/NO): NO